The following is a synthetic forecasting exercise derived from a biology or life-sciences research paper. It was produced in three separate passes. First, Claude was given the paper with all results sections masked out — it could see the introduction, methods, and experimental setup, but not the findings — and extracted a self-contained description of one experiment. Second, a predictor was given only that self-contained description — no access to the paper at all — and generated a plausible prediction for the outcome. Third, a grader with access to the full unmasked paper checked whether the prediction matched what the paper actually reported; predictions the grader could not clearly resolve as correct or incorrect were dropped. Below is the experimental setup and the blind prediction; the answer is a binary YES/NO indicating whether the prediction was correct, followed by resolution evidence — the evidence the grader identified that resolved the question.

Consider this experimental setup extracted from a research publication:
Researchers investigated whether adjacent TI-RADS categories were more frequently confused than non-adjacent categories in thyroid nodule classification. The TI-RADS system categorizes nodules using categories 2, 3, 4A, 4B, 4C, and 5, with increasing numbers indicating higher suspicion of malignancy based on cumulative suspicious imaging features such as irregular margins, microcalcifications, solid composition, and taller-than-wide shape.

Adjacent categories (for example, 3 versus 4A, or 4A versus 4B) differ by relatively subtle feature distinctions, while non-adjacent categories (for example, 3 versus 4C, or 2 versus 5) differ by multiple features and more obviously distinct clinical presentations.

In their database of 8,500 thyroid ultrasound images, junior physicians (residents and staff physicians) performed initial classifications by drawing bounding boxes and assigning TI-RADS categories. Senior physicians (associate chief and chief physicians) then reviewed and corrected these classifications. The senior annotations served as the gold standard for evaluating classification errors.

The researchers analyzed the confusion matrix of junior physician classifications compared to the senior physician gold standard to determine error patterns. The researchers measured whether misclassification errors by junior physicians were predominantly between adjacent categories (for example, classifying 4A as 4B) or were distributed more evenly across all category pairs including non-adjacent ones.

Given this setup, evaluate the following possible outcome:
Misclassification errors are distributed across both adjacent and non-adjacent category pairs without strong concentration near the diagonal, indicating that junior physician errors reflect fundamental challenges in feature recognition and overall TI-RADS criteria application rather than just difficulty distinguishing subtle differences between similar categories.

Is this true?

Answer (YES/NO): YES